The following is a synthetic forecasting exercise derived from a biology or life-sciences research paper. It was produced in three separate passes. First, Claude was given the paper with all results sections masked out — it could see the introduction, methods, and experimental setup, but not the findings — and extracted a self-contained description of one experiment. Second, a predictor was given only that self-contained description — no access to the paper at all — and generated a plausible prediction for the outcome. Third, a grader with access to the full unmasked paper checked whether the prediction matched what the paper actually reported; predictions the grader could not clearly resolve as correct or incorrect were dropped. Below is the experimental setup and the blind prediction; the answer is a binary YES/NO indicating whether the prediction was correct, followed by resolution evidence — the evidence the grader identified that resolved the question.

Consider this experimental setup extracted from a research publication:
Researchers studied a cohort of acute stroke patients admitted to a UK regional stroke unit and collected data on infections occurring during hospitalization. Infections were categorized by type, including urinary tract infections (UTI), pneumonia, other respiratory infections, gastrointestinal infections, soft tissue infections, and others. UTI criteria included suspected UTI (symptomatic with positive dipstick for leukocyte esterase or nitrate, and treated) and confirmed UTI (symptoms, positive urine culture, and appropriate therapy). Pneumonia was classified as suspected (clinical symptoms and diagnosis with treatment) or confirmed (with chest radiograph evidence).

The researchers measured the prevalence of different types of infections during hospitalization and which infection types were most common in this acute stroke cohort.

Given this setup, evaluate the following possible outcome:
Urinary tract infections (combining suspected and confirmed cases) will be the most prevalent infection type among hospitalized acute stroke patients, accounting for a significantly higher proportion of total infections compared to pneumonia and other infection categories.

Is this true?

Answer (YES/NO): NO